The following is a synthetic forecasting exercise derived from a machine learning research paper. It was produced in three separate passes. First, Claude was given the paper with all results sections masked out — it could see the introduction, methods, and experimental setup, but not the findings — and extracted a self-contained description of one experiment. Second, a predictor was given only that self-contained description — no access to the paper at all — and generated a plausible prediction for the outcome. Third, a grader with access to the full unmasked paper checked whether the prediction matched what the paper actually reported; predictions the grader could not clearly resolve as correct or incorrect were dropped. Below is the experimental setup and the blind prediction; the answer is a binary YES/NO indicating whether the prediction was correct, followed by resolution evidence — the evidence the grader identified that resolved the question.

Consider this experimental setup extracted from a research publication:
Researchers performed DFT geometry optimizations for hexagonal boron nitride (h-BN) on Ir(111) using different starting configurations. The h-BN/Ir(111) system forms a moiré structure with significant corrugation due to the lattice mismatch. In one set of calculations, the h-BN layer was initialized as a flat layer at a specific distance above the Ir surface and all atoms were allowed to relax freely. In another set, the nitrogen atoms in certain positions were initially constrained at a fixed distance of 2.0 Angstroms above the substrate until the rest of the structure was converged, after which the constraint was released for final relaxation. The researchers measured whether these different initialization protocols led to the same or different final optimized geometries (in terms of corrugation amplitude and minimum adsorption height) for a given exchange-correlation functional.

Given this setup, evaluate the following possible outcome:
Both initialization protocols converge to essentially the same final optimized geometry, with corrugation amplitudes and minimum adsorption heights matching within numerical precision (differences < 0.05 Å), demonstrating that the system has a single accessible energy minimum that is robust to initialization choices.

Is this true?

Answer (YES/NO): NO